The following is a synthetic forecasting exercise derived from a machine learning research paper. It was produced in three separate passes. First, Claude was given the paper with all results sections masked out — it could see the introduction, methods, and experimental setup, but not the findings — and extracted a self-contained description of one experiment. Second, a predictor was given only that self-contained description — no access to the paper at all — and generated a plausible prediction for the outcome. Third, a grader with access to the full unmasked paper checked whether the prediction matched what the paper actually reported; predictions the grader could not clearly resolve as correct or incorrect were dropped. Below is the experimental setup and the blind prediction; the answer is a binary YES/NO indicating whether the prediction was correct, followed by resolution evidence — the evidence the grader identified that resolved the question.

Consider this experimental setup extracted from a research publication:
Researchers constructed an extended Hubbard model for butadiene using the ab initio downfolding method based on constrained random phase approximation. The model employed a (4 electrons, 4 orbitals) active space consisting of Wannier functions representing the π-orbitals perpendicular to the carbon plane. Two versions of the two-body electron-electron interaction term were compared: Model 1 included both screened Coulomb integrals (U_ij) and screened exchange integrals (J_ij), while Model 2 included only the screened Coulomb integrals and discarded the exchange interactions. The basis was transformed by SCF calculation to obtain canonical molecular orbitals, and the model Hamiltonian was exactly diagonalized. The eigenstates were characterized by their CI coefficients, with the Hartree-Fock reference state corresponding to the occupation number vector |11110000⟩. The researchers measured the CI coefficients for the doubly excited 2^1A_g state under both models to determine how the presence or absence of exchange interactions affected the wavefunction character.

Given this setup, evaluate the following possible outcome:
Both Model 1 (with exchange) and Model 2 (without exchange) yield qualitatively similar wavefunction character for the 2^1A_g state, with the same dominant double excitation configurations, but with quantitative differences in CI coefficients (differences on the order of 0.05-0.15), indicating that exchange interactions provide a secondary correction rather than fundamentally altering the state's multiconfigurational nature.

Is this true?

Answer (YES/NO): NO